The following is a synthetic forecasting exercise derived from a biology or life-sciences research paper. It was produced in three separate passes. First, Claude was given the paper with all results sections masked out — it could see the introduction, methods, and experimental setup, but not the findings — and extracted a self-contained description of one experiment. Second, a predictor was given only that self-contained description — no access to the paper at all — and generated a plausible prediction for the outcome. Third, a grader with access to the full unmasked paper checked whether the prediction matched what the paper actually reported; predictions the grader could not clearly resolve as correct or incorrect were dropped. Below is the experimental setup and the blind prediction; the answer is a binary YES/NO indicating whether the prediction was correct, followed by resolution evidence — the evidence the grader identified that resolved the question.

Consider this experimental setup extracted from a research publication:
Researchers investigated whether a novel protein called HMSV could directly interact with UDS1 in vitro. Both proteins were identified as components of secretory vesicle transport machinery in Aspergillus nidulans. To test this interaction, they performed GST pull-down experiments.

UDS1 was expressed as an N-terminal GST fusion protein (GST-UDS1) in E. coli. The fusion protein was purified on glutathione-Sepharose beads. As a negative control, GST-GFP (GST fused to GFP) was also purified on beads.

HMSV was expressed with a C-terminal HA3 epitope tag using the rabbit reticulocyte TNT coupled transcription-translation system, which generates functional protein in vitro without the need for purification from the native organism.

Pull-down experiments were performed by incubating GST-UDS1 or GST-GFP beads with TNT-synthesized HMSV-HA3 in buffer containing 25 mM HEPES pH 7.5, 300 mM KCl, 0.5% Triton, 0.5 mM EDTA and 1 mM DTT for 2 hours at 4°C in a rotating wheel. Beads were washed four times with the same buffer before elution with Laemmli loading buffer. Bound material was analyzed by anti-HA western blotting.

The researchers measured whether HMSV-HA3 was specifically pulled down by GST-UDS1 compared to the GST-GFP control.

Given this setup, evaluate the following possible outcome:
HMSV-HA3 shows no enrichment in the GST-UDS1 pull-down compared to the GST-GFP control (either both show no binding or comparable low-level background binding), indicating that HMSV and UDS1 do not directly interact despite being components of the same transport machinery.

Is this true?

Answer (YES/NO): NO